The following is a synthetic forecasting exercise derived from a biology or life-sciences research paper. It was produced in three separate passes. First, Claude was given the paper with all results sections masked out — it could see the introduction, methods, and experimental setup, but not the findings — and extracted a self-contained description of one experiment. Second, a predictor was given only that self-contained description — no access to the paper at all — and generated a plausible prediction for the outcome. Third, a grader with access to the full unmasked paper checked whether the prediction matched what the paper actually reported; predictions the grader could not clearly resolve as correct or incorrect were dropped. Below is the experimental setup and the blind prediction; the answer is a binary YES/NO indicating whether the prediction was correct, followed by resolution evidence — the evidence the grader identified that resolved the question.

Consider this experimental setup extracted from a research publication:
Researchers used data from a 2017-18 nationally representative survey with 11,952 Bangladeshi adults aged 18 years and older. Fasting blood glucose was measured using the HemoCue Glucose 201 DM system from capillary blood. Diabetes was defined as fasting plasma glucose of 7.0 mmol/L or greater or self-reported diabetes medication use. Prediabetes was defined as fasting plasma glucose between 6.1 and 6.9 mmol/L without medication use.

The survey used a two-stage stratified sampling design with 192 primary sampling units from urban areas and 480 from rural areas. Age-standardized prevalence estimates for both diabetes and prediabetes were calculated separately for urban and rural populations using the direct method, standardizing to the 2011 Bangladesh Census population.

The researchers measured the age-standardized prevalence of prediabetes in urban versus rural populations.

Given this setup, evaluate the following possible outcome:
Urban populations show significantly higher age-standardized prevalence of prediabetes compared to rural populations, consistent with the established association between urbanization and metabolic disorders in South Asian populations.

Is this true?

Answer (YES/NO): NO